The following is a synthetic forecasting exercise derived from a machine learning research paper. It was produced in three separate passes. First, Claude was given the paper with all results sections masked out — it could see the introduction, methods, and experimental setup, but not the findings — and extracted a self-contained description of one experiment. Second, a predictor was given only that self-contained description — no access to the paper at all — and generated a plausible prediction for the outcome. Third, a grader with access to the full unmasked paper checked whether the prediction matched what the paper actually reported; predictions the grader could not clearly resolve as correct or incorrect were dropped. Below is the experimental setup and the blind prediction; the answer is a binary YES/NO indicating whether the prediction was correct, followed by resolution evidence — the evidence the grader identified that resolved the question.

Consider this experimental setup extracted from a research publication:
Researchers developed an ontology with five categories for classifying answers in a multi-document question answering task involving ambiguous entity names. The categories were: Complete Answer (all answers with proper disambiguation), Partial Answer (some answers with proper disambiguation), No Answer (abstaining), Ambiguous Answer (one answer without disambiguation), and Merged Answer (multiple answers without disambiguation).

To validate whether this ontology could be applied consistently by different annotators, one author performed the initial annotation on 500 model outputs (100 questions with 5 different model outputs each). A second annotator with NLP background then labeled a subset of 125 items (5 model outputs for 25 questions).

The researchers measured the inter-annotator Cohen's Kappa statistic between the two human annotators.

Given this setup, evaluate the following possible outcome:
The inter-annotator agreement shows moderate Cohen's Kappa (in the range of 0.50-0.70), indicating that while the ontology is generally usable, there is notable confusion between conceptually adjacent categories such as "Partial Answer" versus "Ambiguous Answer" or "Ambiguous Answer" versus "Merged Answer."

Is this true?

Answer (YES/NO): NO